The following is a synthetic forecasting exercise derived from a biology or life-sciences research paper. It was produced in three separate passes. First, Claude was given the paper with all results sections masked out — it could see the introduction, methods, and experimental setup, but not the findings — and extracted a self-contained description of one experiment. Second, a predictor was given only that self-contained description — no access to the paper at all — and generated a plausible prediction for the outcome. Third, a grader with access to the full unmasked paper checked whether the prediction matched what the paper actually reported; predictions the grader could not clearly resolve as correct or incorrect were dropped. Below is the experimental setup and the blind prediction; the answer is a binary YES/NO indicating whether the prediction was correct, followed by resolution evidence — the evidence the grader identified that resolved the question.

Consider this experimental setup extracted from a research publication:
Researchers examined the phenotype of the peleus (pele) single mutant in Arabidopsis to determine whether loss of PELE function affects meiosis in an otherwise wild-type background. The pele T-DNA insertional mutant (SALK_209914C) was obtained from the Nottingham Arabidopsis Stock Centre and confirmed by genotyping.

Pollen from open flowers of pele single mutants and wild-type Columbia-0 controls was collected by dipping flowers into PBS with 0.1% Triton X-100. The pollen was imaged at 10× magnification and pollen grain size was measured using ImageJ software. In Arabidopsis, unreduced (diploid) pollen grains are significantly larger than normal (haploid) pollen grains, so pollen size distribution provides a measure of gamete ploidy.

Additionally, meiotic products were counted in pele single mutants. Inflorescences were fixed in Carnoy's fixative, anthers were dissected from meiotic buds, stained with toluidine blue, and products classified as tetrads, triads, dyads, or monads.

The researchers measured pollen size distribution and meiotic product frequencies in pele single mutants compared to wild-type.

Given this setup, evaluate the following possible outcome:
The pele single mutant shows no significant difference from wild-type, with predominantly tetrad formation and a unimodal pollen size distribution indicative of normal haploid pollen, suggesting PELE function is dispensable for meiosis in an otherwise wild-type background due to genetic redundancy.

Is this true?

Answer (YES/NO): YES